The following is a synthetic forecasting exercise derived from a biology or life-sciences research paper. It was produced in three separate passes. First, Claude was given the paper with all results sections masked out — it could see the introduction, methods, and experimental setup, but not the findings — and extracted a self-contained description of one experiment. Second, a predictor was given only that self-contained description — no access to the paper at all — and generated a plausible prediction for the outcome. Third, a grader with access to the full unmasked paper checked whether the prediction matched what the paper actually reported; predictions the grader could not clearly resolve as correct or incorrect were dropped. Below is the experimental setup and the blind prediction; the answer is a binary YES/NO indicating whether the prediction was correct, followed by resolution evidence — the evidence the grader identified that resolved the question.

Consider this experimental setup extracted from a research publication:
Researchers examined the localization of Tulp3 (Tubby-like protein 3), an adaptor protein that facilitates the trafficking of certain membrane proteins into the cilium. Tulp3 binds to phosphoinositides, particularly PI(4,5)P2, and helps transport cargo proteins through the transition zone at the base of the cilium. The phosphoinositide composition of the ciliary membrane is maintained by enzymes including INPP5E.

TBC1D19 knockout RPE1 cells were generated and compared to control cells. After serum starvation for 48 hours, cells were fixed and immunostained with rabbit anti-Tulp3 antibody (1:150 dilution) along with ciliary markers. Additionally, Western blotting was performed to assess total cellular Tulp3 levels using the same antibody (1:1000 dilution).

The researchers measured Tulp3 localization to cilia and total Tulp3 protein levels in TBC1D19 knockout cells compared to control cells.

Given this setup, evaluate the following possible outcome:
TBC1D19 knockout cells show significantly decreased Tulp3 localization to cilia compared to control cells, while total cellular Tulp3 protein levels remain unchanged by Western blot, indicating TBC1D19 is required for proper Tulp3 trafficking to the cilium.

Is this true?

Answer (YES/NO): NO